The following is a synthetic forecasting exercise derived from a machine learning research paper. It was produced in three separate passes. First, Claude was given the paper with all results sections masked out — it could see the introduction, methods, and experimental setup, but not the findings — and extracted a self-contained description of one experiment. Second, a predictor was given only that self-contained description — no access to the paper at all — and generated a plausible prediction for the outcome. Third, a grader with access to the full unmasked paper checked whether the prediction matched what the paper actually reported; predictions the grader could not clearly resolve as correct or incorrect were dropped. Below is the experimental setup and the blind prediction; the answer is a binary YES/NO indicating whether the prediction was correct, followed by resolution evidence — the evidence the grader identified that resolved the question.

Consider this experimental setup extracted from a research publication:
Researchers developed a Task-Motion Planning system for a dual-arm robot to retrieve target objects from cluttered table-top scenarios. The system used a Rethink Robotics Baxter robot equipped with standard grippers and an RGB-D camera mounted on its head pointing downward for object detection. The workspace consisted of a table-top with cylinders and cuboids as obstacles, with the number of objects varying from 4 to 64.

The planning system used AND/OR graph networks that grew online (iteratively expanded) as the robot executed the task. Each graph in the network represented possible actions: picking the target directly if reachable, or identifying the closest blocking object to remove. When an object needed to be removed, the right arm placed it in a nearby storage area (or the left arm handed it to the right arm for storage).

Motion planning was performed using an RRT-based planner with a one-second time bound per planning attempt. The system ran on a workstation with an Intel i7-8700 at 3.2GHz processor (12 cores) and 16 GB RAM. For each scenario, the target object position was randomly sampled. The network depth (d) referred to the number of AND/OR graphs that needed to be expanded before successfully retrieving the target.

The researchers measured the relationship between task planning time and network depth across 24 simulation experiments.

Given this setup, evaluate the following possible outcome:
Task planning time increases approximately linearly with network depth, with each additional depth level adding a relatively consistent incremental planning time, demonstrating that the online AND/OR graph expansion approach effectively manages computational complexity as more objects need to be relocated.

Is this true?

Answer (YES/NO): YES